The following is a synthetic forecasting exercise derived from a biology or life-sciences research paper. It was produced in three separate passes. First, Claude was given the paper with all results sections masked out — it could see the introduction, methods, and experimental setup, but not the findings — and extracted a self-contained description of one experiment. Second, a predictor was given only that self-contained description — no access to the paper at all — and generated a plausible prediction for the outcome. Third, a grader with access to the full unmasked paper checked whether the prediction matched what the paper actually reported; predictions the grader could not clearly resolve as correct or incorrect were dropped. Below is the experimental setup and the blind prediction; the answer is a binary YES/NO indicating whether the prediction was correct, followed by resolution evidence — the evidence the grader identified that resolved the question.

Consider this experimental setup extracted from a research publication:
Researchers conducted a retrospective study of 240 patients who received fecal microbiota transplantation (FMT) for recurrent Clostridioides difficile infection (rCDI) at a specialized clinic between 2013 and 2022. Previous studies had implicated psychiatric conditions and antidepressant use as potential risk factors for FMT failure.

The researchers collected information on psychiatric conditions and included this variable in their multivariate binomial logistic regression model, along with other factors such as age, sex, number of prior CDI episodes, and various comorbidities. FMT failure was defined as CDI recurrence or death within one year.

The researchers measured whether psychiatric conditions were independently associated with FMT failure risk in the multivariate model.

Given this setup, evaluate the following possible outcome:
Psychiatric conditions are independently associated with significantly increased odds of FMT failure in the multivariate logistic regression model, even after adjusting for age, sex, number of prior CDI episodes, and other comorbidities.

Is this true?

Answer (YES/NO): NO